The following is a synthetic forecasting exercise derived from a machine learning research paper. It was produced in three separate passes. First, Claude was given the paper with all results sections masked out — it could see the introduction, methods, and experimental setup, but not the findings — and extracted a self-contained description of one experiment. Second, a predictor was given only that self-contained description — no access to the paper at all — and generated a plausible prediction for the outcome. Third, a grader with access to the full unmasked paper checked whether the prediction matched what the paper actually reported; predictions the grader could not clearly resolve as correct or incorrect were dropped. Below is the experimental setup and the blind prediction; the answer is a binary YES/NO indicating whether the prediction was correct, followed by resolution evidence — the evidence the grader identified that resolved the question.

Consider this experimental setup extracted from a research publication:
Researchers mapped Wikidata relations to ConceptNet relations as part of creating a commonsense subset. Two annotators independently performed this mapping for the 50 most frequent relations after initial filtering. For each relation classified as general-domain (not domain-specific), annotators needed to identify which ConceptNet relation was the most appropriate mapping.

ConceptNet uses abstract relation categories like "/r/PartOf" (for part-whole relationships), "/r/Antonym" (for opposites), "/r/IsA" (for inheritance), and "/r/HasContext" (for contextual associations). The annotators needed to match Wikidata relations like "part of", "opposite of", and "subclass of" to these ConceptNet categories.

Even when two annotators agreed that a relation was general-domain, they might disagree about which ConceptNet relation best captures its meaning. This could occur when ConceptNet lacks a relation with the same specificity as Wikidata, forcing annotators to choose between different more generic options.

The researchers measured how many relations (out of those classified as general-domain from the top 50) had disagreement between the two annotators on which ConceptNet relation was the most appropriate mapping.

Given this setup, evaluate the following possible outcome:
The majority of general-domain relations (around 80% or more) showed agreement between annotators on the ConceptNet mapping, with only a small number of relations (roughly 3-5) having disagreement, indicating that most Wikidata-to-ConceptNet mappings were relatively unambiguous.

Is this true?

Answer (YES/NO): NO